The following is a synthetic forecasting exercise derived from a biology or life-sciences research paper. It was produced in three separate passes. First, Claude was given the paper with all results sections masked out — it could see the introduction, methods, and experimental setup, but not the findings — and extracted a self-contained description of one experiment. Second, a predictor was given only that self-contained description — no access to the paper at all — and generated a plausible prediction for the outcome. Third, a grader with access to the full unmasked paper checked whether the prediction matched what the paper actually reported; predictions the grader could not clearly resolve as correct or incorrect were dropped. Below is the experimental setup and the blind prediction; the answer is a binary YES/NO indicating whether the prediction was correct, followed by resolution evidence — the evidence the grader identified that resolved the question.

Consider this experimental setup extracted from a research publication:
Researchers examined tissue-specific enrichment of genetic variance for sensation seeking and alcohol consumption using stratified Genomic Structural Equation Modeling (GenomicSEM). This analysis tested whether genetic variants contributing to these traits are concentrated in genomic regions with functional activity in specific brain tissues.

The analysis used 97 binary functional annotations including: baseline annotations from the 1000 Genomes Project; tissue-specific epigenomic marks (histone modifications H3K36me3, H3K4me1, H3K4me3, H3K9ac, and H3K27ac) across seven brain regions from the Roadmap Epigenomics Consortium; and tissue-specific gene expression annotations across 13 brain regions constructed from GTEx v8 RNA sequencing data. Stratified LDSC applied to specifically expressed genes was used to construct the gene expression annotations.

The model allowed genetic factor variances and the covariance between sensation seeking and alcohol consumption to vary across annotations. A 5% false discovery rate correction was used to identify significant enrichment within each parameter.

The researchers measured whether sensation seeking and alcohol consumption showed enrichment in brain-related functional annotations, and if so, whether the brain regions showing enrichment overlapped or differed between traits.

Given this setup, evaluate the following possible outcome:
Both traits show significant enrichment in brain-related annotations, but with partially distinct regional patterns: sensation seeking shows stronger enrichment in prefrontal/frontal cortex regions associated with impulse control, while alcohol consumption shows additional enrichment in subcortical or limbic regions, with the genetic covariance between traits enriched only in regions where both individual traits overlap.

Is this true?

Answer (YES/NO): NO